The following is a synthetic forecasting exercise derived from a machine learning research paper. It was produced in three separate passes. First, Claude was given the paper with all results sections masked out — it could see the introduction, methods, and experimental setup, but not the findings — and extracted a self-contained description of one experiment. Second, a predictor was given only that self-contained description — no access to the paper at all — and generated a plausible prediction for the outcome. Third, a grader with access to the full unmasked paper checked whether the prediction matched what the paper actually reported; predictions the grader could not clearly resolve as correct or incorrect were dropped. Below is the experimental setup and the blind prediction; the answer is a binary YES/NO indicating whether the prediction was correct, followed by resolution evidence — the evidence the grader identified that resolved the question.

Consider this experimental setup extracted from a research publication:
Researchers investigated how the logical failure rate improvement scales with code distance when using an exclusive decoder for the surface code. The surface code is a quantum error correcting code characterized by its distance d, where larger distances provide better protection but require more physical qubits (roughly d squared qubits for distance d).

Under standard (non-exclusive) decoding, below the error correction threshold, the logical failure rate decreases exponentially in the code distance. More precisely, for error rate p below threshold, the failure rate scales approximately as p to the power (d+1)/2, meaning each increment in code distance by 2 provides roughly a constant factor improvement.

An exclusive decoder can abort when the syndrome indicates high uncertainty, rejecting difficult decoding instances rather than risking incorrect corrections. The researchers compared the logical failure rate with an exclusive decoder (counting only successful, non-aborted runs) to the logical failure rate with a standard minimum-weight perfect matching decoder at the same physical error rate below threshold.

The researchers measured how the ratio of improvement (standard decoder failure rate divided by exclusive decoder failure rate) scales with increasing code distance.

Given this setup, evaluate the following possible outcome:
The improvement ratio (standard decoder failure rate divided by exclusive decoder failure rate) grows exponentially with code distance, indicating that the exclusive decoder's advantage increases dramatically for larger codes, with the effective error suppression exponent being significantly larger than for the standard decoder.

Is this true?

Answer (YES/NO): YES